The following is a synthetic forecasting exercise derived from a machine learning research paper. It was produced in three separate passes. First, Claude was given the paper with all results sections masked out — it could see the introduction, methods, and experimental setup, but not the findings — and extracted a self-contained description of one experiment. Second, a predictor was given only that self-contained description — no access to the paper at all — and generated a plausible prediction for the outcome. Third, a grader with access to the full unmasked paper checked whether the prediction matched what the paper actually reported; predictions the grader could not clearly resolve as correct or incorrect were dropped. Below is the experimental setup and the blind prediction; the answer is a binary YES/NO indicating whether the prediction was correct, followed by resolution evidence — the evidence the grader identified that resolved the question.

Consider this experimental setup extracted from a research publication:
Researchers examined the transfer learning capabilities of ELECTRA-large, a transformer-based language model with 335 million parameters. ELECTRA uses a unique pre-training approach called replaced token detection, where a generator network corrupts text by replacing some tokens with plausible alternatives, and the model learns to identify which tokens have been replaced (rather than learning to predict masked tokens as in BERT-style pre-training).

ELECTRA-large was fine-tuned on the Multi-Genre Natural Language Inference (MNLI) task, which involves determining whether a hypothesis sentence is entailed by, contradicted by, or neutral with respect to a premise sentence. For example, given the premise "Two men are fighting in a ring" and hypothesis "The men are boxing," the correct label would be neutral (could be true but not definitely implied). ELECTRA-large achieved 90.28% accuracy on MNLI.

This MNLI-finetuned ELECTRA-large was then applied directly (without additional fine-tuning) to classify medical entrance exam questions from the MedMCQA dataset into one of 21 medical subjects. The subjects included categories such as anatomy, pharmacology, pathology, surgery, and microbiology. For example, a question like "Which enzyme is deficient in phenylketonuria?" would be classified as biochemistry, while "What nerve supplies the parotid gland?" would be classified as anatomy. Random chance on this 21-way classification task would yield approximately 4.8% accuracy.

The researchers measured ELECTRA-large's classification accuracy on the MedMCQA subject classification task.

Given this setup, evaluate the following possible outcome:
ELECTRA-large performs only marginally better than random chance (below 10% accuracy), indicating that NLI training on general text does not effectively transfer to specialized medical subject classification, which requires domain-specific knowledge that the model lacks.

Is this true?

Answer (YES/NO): NO